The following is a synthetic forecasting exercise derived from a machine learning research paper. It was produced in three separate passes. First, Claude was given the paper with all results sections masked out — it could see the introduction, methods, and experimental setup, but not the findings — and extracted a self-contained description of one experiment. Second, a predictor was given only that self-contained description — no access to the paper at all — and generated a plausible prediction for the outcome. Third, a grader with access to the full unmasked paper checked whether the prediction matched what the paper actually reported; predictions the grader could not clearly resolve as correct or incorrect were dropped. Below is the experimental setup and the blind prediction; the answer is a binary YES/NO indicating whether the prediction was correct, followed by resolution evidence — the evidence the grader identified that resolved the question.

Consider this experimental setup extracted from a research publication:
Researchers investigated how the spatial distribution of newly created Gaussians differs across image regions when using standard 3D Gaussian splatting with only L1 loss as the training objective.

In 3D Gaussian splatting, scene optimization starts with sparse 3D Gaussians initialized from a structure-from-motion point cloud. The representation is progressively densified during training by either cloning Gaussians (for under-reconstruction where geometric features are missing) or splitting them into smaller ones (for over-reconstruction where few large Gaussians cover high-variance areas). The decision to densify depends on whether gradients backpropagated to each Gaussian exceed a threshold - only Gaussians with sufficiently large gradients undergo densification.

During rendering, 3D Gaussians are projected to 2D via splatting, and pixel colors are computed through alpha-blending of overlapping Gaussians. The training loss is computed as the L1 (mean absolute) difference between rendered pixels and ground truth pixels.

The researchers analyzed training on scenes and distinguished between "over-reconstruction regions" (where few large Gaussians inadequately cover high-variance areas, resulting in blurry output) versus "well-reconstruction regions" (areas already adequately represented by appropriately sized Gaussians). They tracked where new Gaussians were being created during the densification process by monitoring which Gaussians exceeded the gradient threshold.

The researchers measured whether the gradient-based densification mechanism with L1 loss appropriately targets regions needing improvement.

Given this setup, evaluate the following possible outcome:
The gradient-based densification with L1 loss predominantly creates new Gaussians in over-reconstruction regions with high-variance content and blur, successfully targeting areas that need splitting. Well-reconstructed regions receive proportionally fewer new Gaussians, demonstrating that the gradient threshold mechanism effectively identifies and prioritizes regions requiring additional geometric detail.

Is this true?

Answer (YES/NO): NO